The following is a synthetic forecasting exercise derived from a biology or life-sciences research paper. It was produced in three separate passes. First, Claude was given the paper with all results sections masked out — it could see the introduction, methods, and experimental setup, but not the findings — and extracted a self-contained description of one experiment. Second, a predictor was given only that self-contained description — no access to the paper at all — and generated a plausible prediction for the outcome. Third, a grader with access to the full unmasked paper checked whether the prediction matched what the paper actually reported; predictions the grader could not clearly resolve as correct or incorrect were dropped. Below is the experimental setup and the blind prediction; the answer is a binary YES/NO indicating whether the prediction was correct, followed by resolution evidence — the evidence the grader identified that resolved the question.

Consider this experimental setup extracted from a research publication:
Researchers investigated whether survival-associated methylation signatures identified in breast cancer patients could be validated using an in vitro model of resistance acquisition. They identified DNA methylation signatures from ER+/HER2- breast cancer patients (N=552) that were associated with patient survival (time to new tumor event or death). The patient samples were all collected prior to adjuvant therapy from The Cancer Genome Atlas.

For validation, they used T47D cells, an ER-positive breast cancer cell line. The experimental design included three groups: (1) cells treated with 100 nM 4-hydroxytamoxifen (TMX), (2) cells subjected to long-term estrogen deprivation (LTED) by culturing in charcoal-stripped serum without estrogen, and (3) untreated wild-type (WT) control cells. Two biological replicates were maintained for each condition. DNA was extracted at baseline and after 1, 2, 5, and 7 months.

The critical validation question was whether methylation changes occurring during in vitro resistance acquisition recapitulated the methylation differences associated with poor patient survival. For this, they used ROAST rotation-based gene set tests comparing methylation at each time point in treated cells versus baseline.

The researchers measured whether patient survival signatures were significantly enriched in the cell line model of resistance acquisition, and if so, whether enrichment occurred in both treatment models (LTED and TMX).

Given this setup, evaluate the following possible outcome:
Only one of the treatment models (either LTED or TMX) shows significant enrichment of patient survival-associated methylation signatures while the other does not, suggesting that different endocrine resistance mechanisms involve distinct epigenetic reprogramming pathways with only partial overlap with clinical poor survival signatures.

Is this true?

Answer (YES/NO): NO